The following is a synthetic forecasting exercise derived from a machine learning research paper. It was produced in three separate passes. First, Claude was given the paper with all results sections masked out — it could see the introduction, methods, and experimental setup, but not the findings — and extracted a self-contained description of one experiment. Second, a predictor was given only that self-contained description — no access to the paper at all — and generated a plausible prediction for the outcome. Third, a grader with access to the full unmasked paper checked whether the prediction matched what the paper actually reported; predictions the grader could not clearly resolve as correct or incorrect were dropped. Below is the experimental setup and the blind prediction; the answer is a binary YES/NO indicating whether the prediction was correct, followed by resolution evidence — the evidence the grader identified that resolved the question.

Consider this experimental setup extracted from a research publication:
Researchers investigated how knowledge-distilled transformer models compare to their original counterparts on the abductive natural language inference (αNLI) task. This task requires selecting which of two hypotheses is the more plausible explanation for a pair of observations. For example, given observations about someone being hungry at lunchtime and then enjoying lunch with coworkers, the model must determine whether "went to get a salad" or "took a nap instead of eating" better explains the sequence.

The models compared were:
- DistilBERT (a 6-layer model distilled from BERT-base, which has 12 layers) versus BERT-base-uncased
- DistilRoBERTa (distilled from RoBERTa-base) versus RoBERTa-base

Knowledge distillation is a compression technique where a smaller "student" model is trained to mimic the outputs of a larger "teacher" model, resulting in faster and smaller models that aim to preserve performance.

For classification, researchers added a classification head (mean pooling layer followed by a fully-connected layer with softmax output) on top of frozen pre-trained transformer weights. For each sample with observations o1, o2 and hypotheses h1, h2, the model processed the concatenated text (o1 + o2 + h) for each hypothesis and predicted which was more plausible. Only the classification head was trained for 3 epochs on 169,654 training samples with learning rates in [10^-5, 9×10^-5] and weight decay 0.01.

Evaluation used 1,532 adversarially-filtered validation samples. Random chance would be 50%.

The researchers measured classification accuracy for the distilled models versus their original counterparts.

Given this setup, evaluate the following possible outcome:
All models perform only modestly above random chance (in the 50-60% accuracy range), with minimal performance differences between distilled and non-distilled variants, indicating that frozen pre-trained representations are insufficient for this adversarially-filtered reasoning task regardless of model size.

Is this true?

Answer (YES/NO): NO